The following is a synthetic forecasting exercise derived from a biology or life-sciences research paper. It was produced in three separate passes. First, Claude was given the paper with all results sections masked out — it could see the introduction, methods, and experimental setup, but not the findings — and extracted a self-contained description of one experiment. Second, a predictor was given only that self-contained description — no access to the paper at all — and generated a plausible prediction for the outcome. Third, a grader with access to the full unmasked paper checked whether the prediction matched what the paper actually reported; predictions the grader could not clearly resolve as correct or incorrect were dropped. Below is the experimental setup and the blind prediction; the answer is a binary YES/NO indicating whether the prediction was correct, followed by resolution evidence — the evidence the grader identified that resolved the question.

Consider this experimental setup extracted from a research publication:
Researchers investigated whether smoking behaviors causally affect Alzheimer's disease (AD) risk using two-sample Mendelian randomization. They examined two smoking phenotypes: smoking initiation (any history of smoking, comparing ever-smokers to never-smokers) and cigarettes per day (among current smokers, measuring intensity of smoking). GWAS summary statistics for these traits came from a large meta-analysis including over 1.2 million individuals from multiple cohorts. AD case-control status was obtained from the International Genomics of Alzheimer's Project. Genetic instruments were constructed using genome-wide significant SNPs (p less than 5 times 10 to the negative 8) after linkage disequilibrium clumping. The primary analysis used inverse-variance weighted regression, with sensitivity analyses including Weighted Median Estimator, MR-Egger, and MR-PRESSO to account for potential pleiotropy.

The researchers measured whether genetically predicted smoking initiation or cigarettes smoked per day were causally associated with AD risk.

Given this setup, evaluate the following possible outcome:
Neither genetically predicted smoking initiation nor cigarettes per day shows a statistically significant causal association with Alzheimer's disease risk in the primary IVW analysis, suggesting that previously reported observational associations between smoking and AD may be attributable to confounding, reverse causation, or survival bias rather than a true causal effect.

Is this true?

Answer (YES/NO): YES